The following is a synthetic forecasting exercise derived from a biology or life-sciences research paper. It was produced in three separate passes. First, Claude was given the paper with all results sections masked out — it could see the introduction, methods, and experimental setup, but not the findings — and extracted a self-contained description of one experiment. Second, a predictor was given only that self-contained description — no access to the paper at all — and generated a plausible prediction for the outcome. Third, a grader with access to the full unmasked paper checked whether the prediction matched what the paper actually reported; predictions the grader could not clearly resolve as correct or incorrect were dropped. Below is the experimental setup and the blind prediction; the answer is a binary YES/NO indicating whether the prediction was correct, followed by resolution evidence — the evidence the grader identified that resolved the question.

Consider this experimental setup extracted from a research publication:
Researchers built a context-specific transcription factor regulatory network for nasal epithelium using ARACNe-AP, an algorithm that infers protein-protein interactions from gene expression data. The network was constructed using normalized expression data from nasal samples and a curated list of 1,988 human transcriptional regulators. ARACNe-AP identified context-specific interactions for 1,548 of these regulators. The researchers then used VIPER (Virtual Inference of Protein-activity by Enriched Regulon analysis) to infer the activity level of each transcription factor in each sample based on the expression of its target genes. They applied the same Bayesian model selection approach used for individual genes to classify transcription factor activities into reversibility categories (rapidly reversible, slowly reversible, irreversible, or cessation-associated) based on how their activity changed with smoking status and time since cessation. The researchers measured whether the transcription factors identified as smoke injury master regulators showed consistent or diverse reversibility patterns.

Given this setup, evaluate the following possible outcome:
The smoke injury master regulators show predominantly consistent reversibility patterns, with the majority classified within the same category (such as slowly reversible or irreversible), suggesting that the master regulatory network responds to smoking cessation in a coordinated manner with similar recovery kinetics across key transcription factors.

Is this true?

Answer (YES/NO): NO